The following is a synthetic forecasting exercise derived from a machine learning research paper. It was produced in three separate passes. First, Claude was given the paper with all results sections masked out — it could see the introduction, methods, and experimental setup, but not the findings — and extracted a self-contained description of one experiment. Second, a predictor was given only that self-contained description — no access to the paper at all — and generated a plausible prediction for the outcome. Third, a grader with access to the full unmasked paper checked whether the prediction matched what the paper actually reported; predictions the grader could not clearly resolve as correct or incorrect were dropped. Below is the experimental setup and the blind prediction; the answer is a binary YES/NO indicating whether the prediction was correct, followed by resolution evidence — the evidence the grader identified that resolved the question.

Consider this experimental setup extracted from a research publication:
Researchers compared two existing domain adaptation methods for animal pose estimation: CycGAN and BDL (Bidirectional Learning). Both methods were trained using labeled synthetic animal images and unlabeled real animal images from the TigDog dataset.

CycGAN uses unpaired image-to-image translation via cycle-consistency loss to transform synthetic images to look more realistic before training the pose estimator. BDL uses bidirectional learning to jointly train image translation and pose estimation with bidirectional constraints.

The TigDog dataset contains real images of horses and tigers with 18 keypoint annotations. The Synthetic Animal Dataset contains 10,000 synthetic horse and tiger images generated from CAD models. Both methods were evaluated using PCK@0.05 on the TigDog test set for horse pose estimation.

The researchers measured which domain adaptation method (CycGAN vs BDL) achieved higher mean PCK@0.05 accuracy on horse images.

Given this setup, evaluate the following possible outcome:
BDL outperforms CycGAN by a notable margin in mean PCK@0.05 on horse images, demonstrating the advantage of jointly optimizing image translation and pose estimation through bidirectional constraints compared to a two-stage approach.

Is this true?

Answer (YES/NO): YES